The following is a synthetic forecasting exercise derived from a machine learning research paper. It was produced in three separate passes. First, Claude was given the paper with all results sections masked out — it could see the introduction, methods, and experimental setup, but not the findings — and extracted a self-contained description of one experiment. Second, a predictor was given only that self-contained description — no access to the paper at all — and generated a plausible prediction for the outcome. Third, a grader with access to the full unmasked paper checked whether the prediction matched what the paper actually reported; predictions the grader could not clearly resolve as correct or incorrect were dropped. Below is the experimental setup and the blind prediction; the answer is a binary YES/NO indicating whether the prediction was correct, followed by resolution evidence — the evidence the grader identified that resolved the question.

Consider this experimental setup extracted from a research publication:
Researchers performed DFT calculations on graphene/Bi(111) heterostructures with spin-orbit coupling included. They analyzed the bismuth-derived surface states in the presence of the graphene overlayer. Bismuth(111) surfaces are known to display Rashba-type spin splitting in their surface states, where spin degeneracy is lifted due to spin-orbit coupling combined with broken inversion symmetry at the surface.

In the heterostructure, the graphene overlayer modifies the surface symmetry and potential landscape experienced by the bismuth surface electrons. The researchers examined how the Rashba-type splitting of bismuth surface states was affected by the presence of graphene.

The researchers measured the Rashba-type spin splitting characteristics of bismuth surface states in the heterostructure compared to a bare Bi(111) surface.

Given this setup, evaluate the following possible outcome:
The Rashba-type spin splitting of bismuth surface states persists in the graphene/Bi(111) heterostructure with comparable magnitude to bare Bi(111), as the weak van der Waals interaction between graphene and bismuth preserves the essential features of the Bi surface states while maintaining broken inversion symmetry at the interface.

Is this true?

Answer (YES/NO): NO